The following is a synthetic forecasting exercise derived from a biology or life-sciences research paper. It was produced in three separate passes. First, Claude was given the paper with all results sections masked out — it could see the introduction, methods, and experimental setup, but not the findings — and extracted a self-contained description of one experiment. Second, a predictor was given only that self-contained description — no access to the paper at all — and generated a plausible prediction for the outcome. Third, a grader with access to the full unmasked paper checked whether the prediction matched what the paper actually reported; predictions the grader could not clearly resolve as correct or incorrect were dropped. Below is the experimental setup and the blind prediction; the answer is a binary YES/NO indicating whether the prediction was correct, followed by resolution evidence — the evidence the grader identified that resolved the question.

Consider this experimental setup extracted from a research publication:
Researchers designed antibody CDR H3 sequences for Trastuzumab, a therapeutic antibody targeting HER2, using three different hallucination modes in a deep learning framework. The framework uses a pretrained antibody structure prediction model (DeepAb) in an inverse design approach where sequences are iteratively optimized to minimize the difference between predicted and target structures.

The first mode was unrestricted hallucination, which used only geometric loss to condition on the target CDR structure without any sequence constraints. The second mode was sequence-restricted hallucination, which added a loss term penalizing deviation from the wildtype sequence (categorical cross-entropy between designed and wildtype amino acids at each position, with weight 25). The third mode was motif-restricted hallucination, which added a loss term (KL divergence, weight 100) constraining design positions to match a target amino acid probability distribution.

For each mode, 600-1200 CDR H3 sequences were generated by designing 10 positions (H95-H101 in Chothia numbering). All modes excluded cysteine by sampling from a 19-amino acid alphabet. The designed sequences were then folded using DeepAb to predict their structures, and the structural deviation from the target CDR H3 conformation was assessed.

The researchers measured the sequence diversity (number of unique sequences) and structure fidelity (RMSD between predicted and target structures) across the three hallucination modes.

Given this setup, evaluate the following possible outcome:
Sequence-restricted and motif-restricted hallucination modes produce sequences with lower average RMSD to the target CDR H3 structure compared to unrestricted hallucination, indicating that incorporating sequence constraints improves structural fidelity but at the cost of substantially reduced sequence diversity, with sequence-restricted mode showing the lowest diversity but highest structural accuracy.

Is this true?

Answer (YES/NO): NO